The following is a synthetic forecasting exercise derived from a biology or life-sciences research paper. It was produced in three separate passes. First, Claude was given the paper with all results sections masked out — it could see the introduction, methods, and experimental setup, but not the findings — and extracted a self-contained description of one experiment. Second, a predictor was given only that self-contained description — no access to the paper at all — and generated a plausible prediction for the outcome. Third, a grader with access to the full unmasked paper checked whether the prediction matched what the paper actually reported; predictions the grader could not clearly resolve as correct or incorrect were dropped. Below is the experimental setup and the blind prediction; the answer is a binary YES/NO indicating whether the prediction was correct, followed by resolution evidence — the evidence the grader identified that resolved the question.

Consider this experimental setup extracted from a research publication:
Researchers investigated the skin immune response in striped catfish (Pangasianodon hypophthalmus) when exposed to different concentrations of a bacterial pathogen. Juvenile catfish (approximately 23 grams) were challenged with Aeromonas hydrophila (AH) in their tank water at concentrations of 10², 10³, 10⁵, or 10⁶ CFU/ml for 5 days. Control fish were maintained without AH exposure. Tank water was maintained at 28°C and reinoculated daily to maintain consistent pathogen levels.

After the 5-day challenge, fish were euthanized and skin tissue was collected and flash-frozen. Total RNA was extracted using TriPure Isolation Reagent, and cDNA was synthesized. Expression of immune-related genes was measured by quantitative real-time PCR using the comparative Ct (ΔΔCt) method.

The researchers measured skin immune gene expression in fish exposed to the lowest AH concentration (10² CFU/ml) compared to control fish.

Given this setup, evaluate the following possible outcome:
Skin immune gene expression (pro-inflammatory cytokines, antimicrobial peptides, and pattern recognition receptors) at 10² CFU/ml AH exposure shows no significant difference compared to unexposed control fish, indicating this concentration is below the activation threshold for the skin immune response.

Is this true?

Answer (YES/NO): YES